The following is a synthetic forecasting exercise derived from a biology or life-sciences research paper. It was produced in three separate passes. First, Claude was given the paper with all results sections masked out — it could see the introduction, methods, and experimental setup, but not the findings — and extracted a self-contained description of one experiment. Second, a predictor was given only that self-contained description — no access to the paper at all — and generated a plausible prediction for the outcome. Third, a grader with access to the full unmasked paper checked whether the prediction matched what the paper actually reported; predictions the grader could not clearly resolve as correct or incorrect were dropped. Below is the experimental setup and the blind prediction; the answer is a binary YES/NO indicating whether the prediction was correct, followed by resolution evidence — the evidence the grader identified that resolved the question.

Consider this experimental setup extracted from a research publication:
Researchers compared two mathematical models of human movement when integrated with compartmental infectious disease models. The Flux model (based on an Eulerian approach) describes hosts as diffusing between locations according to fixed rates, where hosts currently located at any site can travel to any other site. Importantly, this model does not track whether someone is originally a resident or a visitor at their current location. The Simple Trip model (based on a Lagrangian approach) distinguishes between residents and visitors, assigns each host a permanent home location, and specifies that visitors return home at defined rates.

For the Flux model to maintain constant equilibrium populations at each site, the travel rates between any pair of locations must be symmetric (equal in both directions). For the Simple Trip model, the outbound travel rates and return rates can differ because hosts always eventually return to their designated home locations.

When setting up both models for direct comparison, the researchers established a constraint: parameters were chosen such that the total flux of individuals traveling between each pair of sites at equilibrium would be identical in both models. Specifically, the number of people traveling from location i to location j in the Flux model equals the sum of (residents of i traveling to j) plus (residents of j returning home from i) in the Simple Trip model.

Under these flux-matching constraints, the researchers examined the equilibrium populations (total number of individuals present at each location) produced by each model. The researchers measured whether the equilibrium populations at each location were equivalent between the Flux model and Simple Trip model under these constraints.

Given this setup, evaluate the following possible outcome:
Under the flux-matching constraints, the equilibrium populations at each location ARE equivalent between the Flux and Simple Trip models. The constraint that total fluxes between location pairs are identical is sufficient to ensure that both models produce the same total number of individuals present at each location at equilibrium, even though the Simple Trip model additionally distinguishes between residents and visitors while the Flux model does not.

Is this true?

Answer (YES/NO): YES